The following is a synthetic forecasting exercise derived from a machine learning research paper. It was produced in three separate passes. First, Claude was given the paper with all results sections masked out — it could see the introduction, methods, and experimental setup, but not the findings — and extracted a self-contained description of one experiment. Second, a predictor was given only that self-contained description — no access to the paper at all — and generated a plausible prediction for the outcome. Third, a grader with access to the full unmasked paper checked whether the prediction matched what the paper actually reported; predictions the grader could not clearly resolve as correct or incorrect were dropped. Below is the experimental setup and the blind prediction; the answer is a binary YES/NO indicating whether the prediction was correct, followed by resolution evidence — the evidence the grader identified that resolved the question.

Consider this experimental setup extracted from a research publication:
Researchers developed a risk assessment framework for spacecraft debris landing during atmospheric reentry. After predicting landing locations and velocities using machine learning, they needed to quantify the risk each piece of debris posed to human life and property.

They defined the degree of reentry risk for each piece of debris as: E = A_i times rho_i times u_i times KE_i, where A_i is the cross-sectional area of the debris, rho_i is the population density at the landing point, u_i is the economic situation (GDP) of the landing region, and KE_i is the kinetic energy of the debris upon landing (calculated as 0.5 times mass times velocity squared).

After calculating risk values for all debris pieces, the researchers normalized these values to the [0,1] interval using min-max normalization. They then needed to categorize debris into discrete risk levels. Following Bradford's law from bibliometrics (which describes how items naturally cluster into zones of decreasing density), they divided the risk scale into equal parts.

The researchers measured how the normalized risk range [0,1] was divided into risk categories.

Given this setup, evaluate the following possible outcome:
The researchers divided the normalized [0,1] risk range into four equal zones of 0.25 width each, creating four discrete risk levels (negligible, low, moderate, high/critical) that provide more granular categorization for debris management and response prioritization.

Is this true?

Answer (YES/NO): NO